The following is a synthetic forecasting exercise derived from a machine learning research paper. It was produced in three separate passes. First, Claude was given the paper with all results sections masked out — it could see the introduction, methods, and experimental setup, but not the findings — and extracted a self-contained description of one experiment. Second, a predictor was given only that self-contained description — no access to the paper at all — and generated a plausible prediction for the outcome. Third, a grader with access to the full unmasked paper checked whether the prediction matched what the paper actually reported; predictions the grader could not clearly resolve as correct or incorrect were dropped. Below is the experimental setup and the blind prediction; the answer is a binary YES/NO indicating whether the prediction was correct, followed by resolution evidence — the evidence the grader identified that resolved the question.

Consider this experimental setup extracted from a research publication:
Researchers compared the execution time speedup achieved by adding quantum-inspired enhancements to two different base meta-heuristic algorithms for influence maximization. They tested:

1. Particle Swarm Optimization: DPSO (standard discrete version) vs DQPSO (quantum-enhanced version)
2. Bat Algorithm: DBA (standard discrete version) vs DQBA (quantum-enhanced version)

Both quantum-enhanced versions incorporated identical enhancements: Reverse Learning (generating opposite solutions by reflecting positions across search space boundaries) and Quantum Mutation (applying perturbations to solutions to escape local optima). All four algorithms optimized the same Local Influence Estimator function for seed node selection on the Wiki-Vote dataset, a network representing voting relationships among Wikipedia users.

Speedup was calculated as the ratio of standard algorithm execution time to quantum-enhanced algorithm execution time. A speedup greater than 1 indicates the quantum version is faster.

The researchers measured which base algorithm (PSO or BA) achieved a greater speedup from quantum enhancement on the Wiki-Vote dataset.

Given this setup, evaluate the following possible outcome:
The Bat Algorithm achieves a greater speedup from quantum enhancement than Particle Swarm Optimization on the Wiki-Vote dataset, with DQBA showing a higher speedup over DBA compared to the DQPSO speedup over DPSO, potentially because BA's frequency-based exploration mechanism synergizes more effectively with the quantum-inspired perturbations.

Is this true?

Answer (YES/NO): YES